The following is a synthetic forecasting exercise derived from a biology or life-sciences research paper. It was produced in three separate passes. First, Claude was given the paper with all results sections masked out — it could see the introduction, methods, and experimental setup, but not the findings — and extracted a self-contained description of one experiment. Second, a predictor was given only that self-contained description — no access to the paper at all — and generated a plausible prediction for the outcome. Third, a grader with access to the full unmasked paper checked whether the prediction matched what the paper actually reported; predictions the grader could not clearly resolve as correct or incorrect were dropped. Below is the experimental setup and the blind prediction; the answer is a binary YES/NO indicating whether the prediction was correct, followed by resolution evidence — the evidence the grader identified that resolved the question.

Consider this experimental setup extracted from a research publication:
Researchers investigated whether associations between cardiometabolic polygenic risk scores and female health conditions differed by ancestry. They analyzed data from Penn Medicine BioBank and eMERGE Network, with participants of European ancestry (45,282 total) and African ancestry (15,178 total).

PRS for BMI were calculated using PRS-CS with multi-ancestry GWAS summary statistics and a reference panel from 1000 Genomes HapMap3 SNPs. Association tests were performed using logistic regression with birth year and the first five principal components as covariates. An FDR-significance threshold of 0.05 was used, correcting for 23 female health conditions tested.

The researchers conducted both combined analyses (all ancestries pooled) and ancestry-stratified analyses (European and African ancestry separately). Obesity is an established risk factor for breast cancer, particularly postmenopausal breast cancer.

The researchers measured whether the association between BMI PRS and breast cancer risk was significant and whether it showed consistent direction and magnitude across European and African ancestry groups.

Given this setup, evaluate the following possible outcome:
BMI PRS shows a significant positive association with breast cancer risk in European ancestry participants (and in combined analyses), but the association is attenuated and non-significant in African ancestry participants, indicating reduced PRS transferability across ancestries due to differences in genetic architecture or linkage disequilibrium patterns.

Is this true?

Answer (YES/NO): NO